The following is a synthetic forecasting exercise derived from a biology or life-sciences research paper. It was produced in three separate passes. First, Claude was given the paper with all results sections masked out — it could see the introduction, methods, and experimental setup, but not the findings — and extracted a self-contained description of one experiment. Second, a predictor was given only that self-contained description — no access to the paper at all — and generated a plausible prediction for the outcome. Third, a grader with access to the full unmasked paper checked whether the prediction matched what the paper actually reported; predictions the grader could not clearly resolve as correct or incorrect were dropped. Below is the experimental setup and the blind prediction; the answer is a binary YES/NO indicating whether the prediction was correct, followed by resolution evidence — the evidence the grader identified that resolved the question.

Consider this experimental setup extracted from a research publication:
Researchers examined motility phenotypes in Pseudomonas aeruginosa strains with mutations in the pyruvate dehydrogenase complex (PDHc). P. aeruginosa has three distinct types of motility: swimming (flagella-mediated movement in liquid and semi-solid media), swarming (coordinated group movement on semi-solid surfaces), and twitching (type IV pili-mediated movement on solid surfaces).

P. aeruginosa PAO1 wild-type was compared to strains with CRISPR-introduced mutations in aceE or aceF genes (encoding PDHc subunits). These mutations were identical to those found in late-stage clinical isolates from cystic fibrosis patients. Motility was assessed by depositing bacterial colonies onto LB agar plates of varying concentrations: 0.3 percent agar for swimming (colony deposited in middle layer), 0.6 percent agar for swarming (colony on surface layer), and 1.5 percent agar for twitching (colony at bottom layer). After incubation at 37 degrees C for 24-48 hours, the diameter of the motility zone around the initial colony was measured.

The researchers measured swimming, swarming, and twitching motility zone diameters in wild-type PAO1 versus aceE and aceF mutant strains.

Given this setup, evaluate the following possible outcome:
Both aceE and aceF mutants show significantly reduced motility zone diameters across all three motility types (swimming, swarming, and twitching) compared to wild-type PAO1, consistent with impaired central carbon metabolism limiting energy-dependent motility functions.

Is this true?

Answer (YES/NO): NO